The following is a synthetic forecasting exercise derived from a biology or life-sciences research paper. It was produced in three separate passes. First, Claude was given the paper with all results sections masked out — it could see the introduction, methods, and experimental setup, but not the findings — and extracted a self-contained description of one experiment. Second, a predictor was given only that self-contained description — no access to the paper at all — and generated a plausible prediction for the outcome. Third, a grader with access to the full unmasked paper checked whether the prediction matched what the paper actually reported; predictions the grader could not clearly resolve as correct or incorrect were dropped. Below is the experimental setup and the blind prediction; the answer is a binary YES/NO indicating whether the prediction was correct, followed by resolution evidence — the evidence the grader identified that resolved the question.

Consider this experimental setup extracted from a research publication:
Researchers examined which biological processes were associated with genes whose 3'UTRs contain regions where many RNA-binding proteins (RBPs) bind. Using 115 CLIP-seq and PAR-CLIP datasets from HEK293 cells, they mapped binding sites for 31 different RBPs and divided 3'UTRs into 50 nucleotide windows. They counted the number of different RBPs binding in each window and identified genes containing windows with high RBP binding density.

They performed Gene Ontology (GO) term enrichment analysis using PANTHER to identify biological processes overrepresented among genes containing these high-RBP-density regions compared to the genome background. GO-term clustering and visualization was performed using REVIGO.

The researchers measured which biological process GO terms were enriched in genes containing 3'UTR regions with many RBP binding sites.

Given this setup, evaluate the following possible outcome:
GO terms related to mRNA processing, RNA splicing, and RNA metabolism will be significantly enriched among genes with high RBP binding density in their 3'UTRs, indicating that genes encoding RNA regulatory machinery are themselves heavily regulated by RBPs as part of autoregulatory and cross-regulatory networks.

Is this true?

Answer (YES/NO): NO